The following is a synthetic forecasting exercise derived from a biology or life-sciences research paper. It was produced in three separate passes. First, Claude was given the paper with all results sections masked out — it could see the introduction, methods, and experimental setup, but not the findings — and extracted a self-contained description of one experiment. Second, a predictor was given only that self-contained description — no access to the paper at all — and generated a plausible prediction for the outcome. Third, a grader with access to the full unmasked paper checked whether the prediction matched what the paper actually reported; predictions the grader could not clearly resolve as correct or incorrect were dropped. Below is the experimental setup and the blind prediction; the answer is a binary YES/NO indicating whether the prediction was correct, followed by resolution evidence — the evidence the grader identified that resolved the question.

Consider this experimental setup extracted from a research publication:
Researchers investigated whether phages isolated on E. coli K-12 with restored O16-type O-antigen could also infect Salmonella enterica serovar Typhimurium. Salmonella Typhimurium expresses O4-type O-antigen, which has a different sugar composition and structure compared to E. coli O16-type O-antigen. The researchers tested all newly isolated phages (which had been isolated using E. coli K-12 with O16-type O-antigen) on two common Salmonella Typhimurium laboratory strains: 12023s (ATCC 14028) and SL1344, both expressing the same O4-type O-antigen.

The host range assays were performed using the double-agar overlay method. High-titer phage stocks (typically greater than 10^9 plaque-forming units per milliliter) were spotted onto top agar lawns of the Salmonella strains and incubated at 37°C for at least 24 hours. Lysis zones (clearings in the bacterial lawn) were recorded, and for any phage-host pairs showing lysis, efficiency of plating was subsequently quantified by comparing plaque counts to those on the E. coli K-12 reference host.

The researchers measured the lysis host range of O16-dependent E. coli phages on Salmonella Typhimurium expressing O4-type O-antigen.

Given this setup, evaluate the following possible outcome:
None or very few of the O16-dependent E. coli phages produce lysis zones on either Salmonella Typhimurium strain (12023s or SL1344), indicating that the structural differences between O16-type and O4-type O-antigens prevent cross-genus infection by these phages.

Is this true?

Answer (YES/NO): YES